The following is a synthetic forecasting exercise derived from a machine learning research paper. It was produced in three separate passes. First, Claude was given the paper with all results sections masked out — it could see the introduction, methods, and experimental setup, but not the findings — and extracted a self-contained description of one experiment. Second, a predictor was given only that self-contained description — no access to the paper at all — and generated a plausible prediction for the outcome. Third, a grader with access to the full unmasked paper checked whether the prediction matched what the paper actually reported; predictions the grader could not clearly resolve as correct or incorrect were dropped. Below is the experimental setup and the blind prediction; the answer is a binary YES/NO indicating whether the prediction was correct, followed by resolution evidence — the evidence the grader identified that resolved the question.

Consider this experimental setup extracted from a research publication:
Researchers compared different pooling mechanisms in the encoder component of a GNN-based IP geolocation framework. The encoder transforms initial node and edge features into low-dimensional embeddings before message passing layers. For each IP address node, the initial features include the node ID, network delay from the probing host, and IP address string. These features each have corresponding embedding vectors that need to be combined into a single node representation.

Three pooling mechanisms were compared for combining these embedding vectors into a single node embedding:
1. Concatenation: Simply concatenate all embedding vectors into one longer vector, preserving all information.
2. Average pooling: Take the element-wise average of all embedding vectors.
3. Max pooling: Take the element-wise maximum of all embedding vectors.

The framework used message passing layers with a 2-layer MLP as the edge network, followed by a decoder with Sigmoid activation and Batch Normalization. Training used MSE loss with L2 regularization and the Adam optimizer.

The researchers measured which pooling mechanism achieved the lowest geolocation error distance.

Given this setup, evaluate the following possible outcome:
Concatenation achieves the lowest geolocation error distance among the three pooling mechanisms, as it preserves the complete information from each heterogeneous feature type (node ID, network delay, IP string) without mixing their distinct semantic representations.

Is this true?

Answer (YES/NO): YES